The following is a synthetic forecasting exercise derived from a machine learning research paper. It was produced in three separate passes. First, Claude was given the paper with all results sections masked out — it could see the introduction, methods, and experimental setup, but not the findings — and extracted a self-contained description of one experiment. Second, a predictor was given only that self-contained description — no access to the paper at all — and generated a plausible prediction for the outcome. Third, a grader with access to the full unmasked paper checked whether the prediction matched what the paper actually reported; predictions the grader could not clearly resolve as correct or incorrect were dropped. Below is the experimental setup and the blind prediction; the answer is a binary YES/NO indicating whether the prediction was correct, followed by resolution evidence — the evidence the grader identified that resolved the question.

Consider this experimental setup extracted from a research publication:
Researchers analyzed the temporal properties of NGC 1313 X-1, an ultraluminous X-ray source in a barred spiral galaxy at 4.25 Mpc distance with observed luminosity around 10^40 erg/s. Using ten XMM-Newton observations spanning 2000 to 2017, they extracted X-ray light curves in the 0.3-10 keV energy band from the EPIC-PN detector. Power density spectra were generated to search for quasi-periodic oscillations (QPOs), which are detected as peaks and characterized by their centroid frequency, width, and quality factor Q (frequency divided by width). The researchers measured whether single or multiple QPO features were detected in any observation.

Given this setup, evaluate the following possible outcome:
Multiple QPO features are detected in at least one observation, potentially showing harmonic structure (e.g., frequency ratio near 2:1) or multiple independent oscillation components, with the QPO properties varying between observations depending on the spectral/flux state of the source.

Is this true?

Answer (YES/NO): YES